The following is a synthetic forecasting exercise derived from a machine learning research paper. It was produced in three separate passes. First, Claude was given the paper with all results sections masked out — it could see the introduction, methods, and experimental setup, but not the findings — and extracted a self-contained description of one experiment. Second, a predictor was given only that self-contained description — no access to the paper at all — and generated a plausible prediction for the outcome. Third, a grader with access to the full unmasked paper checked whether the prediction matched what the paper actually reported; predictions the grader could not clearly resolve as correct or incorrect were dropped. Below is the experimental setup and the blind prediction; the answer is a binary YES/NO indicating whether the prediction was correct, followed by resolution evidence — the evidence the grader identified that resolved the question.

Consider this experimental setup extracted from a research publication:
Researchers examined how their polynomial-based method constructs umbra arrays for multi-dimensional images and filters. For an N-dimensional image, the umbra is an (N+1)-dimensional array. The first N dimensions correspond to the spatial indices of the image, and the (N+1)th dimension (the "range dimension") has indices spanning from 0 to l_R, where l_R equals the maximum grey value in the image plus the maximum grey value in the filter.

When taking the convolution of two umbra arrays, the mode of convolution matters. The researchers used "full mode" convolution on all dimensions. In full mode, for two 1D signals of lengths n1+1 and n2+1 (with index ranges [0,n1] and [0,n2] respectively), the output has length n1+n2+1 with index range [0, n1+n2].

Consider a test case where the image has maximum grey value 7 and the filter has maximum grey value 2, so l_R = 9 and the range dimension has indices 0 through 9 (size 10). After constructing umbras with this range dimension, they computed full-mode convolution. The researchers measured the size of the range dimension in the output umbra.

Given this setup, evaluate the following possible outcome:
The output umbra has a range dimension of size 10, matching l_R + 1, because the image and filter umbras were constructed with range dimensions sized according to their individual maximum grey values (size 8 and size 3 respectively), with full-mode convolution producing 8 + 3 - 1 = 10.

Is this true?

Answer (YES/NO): NO